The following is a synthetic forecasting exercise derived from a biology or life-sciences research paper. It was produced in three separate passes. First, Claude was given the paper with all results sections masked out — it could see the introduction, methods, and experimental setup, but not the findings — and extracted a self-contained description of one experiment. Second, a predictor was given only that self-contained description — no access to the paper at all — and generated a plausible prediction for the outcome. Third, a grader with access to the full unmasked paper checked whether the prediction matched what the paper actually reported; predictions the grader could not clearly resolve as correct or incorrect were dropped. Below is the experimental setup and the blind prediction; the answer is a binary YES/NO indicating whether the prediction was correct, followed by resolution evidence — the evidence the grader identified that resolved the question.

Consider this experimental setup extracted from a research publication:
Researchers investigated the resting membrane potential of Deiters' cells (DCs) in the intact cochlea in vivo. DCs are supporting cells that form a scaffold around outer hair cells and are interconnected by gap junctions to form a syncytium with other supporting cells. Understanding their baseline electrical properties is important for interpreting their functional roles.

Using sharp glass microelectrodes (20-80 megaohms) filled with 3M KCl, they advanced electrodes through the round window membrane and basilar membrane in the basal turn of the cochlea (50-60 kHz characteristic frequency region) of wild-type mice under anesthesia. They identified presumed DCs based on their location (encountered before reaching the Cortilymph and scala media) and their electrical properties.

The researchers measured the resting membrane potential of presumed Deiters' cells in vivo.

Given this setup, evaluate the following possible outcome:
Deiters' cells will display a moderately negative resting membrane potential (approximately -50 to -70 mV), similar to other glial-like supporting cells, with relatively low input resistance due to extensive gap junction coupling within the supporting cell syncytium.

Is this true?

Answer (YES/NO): NO